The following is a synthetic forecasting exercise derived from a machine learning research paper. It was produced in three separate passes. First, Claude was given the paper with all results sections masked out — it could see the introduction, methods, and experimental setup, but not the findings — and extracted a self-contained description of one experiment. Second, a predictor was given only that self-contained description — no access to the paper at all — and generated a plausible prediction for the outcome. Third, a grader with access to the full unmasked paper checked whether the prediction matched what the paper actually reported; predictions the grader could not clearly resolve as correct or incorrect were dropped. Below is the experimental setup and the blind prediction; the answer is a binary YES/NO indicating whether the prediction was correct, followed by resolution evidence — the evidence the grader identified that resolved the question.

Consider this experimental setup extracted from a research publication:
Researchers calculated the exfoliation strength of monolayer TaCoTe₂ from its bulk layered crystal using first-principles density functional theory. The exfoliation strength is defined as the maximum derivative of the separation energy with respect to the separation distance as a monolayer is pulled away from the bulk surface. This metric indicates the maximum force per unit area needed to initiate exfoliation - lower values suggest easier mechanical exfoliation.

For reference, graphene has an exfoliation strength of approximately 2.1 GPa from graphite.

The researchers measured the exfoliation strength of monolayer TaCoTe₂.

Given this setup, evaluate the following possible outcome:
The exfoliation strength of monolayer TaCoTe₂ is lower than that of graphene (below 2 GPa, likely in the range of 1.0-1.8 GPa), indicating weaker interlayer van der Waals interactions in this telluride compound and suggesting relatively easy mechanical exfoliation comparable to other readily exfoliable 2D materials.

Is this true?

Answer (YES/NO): YES